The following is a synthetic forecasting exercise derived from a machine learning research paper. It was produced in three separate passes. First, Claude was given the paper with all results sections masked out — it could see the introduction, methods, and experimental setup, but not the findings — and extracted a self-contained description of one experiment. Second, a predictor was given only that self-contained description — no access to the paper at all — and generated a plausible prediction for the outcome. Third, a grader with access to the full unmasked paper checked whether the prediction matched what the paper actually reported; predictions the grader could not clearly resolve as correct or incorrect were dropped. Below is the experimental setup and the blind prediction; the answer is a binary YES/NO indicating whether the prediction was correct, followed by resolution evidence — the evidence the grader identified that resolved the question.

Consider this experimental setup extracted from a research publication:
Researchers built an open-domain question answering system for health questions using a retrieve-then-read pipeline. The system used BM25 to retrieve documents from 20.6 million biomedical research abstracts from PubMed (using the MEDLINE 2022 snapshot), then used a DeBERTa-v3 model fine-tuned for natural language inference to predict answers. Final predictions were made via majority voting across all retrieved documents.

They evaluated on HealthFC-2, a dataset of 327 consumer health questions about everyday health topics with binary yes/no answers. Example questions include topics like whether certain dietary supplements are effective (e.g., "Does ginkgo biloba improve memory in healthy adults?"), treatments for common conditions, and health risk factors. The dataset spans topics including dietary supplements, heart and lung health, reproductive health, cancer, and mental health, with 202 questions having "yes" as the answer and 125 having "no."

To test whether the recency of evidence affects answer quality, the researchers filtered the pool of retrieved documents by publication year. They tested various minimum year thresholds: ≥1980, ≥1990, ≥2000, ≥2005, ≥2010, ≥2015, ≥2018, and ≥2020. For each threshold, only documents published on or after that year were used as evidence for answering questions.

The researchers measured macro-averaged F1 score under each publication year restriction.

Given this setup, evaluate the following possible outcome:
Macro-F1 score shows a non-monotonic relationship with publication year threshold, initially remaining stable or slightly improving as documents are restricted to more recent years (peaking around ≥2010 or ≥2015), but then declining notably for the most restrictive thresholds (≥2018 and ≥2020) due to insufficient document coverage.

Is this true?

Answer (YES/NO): NO